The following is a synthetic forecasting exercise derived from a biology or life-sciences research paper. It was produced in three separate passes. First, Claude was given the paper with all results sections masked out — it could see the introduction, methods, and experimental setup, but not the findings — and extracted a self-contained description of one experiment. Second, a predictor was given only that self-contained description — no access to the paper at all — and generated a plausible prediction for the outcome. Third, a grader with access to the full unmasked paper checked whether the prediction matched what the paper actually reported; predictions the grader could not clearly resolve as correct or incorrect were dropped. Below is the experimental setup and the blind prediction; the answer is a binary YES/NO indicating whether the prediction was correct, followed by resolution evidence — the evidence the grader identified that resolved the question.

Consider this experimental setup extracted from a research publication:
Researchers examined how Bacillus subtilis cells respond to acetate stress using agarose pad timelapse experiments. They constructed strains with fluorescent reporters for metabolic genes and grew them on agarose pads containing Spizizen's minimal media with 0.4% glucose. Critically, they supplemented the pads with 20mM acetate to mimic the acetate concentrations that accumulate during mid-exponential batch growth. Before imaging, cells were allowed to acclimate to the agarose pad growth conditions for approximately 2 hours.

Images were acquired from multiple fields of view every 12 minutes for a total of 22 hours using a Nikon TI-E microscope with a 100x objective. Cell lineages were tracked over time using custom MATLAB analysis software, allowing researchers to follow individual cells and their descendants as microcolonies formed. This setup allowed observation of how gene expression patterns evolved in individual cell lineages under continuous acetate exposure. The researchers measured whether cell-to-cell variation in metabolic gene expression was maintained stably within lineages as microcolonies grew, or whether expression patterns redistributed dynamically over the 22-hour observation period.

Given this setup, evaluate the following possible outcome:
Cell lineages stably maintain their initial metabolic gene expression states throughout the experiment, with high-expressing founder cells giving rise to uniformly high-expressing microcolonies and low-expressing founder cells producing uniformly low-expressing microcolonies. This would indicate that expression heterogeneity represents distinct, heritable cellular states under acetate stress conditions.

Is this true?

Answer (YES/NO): NO